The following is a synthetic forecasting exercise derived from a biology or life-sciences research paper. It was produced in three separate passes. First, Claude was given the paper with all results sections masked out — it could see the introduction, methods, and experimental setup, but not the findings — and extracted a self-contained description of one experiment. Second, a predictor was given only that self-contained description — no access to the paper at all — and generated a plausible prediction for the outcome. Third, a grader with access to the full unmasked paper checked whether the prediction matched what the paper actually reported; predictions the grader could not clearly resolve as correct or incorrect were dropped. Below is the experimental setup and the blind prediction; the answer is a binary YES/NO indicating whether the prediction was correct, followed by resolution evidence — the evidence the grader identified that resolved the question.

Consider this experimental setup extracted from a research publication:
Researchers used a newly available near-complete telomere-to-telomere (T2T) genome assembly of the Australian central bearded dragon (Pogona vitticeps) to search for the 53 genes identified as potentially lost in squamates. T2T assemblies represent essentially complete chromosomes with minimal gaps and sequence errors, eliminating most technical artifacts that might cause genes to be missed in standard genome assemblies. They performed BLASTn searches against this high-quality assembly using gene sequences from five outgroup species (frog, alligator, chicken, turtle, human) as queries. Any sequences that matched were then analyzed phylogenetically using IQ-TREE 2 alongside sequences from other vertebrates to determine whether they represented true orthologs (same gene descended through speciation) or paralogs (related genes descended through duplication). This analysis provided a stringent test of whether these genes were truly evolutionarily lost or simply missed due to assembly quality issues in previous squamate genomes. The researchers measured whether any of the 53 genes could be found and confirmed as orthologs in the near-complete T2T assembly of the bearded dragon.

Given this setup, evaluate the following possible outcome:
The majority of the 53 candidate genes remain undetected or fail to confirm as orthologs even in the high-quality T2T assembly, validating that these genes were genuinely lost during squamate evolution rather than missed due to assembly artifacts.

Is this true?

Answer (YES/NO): YES